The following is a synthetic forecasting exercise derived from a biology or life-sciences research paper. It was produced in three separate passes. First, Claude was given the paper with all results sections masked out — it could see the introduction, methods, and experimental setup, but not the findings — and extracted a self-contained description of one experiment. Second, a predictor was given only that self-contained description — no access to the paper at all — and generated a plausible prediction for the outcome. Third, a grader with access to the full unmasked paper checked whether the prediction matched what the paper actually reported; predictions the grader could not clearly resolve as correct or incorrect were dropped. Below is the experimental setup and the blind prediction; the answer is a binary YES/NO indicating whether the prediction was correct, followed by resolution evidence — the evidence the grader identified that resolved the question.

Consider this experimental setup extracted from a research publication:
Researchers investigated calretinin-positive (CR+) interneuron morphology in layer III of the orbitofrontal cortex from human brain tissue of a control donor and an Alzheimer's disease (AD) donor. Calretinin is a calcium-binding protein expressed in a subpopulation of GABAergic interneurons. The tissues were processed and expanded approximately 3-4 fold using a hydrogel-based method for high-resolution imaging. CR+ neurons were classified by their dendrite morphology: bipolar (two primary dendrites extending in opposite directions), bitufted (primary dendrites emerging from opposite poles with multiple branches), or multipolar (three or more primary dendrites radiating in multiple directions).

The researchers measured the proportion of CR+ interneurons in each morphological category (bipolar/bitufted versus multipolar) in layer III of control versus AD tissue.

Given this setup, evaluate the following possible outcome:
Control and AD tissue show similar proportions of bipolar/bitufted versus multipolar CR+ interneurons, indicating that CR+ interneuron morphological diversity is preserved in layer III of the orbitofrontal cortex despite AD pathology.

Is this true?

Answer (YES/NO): NO